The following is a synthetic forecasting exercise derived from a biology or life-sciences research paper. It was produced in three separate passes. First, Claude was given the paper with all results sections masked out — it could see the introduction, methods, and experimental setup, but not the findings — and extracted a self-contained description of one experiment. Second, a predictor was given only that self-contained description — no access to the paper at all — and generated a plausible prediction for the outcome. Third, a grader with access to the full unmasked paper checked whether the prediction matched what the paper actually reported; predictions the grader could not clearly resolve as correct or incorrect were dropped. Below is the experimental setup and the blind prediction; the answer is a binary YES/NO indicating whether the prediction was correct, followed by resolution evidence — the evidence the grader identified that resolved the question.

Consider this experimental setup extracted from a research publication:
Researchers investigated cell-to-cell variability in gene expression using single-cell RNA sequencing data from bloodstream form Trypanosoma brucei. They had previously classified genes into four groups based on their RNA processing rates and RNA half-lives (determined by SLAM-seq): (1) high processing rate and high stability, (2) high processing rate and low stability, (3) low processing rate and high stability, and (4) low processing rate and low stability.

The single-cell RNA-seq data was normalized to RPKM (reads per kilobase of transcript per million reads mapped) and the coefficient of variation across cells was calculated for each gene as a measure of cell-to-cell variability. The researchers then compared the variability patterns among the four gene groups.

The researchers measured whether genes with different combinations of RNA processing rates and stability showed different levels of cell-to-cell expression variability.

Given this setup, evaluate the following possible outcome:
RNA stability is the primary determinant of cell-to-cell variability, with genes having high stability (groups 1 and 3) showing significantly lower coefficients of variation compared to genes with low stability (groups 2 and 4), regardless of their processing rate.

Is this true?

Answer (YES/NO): NO